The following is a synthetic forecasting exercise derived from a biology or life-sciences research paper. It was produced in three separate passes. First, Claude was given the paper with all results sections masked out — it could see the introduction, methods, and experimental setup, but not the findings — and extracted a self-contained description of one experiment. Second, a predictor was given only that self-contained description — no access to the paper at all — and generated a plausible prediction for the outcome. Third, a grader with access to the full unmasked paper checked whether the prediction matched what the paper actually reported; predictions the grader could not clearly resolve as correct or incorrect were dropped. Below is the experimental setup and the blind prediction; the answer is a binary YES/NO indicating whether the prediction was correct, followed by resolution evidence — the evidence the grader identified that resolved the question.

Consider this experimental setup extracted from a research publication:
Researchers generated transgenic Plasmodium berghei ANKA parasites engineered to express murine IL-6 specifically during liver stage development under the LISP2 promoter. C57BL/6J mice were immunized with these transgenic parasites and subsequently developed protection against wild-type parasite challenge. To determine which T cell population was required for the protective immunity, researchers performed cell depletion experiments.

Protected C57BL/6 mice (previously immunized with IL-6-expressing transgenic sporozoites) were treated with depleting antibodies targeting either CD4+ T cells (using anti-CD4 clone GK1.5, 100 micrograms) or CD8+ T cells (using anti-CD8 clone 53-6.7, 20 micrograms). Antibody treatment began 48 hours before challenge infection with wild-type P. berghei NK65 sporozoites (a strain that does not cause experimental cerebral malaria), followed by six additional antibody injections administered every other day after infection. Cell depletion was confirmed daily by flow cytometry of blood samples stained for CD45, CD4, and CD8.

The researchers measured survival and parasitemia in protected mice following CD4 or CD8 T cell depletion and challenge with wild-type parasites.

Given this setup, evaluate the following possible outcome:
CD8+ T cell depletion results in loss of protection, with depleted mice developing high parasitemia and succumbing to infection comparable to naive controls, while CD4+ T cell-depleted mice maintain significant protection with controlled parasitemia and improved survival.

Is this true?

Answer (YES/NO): YES